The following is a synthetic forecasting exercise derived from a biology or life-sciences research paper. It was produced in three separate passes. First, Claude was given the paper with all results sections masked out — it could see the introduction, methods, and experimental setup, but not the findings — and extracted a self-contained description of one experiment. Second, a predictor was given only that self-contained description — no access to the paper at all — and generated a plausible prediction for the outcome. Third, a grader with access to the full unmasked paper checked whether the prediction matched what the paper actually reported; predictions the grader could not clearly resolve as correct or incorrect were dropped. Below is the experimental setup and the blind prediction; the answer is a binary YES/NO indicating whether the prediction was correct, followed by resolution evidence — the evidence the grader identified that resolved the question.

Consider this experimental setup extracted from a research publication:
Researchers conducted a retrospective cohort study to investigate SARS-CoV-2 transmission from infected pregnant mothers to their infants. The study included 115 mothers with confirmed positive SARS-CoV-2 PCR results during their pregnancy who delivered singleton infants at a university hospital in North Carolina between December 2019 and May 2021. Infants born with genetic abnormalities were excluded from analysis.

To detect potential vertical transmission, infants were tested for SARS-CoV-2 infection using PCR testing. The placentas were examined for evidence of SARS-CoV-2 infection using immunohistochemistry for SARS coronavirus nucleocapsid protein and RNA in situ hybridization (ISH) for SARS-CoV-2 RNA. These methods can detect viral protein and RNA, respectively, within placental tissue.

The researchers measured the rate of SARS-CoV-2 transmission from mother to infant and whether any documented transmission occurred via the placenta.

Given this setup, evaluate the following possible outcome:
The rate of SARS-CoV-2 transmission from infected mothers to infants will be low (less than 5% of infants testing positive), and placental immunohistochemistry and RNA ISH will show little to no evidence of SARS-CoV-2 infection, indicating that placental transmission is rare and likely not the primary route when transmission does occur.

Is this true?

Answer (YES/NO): YES